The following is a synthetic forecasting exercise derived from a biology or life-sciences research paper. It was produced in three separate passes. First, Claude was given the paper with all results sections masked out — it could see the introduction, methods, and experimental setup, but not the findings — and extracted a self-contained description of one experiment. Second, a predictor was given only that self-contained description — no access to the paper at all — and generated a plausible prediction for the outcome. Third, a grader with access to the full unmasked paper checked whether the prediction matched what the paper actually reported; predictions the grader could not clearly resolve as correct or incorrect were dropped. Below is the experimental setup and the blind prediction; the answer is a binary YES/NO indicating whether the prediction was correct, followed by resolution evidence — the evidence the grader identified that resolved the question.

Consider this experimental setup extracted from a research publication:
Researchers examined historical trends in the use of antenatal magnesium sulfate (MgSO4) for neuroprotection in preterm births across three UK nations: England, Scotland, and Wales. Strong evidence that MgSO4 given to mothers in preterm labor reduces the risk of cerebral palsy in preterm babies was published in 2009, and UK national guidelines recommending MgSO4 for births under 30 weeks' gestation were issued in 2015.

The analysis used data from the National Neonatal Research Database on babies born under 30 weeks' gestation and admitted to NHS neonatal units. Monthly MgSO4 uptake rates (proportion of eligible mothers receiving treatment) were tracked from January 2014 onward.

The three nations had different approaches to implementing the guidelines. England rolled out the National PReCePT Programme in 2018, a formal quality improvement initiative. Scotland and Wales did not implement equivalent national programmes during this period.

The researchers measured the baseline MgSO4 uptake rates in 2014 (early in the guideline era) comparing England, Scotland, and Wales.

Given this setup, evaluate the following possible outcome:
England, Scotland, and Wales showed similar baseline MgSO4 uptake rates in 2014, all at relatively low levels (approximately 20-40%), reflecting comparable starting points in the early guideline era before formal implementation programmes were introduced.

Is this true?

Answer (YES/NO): NO